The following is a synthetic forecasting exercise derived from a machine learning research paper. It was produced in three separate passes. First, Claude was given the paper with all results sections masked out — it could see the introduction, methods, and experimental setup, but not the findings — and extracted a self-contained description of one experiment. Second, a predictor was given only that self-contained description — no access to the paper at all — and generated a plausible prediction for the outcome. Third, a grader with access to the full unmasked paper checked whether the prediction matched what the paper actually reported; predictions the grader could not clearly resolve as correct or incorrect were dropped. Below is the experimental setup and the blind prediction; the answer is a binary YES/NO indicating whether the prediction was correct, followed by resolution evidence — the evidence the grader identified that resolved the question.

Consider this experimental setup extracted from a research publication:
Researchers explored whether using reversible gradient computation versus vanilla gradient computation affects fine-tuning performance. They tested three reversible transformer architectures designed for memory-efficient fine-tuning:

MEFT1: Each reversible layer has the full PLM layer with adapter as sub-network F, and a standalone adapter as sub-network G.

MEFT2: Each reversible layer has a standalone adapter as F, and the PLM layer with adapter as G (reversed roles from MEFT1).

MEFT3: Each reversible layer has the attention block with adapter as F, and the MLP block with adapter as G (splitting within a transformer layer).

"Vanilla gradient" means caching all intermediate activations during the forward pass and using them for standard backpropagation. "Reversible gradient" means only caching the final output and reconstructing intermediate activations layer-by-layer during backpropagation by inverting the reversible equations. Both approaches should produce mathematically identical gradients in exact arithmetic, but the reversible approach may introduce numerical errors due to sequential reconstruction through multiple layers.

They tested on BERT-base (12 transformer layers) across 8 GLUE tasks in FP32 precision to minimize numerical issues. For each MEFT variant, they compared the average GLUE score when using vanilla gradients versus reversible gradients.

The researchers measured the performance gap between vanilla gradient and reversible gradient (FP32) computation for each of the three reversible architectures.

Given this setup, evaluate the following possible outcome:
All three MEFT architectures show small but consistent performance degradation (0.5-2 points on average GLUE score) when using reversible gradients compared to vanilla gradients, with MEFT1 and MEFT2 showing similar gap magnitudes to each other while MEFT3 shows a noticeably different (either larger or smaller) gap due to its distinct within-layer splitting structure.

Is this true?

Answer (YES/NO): NO